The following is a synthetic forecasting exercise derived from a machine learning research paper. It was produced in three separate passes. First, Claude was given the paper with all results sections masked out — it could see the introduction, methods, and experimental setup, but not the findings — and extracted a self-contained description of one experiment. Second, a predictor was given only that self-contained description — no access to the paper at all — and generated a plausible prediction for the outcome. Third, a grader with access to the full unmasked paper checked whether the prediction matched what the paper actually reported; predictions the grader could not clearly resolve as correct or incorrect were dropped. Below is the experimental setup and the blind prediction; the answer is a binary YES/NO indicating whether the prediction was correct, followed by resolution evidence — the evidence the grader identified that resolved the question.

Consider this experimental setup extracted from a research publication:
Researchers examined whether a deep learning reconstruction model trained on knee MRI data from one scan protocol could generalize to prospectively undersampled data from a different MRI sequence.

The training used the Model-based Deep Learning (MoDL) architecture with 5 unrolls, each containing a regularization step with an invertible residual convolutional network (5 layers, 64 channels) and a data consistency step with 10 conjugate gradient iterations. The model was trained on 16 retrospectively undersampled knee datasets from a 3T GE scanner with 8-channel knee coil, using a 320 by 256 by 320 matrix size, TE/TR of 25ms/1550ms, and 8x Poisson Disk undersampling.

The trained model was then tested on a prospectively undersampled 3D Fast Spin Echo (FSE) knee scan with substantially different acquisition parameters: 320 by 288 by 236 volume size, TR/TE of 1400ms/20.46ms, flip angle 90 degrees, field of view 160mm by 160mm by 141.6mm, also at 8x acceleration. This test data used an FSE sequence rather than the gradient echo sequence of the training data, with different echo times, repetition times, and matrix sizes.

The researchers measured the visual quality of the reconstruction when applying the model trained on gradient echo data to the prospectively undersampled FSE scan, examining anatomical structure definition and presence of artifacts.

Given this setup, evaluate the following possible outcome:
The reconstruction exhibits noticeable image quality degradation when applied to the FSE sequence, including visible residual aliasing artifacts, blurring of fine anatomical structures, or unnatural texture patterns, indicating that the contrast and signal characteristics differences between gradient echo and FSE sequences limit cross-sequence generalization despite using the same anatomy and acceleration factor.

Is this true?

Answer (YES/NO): NO